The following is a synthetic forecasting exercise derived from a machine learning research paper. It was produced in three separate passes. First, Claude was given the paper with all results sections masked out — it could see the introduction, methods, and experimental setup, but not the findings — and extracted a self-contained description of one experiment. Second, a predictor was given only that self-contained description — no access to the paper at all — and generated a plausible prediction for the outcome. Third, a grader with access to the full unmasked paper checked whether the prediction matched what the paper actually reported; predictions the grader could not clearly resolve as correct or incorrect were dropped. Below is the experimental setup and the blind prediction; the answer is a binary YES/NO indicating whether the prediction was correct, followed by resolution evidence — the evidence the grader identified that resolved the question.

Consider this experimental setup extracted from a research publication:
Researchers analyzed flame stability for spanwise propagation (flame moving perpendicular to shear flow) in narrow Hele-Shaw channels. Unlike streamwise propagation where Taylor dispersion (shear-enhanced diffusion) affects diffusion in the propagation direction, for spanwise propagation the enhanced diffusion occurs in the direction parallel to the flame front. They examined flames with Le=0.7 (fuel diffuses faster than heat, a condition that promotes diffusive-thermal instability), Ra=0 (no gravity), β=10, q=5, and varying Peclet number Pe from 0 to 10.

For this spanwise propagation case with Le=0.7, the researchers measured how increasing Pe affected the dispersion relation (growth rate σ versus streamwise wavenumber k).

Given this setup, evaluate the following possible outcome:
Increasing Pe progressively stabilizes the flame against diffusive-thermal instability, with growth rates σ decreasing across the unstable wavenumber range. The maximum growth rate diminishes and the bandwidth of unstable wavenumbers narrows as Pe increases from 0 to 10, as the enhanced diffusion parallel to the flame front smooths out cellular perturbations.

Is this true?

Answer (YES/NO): YES